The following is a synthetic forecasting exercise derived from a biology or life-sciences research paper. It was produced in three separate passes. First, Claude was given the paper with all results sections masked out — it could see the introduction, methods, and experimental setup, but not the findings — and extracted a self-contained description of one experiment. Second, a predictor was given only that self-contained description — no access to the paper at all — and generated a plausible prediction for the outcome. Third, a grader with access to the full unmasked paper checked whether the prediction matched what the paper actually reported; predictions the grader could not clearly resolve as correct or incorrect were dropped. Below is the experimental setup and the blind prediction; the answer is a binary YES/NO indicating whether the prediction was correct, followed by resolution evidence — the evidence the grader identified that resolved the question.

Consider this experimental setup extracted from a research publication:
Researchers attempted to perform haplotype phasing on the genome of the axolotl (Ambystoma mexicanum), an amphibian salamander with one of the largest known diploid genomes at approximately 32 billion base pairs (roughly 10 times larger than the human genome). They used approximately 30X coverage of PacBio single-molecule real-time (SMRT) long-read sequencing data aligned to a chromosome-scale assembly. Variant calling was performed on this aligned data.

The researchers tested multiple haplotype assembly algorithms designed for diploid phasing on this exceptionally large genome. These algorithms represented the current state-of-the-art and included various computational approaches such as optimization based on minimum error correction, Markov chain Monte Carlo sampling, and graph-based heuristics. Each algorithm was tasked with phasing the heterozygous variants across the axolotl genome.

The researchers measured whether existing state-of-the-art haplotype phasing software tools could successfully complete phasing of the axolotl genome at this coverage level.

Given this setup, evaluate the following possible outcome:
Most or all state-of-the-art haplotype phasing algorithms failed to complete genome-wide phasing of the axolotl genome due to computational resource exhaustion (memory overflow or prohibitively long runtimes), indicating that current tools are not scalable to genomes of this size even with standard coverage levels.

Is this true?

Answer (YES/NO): YES